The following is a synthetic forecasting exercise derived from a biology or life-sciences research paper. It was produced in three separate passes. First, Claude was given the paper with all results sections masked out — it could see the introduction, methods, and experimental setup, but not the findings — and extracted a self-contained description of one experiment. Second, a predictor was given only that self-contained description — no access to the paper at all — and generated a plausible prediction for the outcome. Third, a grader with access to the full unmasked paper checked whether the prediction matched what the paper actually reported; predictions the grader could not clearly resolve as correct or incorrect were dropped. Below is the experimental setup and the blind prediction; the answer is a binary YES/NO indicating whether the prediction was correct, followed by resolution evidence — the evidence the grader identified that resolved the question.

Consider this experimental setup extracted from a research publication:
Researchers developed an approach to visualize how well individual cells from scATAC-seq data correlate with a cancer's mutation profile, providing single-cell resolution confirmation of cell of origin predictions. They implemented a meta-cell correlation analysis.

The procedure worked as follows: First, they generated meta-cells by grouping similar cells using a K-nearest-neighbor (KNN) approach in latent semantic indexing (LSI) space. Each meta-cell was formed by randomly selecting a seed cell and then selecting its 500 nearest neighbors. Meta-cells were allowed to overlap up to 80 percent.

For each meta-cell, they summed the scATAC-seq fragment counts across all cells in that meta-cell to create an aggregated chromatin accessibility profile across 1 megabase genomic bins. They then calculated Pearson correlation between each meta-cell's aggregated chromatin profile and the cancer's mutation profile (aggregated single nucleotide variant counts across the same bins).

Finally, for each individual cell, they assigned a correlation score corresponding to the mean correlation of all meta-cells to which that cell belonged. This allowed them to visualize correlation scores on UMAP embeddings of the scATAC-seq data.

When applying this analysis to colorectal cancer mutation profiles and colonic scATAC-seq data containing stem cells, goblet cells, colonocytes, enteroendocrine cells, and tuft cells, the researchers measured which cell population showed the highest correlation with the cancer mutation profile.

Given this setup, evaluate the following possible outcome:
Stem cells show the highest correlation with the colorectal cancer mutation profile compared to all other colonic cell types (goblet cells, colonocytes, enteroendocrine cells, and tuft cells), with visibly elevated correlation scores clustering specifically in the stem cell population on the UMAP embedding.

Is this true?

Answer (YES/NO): YES